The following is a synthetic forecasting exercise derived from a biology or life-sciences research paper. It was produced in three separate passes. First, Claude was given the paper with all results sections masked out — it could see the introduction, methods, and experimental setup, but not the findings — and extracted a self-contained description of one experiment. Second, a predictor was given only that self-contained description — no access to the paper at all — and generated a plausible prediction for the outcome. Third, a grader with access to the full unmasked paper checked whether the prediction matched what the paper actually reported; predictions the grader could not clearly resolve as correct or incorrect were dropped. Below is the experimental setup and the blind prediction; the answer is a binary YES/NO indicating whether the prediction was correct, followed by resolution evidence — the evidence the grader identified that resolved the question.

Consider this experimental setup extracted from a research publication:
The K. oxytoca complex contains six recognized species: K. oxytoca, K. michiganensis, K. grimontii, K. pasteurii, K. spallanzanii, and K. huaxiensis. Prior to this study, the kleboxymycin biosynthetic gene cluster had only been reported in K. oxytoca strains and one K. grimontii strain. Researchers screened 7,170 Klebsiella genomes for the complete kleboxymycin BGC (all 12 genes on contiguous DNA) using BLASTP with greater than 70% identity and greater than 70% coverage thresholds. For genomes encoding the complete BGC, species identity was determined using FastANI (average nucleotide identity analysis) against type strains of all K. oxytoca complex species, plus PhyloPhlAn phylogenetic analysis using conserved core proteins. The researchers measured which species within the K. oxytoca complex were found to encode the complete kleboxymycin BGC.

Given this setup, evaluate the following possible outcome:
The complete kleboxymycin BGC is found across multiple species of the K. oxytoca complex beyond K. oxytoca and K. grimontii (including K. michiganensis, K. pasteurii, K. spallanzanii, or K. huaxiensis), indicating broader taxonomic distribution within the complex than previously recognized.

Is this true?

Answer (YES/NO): YES